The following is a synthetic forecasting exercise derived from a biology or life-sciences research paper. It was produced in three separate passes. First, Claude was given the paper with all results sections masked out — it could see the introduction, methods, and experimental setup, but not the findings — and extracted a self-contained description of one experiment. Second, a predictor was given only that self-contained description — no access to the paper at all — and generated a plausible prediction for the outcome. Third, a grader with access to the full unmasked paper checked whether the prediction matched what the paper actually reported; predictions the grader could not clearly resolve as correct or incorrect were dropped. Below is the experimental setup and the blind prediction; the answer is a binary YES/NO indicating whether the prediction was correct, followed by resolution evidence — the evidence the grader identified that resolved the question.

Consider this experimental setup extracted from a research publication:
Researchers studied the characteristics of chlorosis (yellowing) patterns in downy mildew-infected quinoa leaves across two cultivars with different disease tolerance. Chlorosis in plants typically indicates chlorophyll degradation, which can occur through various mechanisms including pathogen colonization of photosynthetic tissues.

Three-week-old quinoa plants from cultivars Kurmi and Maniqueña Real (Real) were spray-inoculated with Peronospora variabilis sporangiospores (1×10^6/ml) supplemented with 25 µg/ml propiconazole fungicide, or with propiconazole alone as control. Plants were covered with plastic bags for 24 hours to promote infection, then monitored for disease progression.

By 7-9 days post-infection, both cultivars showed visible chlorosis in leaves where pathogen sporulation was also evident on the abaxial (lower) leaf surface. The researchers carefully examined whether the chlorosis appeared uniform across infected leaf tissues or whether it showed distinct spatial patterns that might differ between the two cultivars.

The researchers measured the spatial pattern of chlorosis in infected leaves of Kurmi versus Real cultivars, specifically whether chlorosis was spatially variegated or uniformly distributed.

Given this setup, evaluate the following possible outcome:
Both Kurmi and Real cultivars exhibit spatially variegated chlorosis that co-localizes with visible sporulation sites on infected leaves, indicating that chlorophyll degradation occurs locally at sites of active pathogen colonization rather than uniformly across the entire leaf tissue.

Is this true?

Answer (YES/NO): NO